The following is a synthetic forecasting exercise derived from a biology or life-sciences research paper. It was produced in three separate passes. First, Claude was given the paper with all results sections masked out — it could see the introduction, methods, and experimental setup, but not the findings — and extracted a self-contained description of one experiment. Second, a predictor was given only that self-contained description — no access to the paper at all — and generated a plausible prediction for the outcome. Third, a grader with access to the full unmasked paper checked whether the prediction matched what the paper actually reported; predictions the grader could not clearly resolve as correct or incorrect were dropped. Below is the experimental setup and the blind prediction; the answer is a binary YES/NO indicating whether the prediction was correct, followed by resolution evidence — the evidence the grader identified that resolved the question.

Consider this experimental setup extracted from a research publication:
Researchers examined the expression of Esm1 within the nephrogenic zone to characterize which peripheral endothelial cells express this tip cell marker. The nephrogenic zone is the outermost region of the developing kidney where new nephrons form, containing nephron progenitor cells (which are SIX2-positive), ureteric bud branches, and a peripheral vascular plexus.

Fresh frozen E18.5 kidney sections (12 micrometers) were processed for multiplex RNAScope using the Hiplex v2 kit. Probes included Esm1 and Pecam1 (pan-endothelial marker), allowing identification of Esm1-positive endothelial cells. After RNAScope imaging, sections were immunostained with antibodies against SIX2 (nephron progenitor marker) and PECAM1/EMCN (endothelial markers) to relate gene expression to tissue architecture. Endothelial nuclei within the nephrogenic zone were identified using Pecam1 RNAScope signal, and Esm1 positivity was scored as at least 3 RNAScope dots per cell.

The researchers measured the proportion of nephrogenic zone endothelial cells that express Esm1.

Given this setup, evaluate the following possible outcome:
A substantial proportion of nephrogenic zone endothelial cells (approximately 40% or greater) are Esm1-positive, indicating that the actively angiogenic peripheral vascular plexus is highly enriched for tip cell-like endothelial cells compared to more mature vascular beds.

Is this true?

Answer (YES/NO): YES